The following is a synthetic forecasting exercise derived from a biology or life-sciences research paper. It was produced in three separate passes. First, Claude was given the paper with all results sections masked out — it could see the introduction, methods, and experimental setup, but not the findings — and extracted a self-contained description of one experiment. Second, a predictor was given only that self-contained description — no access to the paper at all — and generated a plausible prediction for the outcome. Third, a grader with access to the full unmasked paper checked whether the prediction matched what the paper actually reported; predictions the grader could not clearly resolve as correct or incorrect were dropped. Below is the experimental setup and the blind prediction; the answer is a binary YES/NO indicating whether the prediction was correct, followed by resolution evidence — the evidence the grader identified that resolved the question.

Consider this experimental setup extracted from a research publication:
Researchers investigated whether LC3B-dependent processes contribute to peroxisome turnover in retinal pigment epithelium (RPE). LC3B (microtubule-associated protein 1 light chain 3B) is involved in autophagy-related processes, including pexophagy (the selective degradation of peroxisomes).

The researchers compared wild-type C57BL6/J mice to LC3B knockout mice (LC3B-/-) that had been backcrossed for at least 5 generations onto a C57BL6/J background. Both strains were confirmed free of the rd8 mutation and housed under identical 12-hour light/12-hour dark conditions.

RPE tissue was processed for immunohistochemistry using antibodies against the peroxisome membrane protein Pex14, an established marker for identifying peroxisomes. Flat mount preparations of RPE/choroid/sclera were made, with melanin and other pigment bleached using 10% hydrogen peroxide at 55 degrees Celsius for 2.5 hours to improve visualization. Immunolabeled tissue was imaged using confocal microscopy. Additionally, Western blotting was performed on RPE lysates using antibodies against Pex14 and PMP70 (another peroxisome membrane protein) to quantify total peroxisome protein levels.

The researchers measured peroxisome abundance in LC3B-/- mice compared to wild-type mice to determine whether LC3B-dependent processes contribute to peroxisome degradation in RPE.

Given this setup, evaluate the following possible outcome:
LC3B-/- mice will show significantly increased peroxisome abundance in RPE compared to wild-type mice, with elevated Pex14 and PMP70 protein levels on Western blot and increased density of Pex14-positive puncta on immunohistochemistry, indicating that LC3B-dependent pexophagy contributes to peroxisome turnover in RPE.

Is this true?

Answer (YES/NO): YES